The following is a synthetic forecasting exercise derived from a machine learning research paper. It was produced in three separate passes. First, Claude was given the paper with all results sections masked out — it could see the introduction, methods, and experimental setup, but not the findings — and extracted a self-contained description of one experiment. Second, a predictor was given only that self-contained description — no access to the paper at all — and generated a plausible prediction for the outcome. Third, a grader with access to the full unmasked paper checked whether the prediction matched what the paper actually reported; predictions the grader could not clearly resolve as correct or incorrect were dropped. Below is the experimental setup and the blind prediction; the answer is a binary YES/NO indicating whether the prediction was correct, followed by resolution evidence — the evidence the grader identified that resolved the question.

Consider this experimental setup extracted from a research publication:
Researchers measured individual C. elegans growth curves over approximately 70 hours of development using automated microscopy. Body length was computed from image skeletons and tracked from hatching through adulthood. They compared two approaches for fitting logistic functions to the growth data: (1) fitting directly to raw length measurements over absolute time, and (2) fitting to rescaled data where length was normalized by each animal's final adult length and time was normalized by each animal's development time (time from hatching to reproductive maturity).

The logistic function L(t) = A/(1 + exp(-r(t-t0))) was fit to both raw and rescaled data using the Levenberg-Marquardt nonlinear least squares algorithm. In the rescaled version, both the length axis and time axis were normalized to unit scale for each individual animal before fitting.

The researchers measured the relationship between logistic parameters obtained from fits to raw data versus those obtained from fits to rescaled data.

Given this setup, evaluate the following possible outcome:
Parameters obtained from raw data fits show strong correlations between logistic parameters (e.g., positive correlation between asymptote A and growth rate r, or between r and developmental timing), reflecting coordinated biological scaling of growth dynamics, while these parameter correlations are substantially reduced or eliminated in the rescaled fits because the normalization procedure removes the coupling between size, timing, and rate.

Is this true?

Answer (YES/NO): NO